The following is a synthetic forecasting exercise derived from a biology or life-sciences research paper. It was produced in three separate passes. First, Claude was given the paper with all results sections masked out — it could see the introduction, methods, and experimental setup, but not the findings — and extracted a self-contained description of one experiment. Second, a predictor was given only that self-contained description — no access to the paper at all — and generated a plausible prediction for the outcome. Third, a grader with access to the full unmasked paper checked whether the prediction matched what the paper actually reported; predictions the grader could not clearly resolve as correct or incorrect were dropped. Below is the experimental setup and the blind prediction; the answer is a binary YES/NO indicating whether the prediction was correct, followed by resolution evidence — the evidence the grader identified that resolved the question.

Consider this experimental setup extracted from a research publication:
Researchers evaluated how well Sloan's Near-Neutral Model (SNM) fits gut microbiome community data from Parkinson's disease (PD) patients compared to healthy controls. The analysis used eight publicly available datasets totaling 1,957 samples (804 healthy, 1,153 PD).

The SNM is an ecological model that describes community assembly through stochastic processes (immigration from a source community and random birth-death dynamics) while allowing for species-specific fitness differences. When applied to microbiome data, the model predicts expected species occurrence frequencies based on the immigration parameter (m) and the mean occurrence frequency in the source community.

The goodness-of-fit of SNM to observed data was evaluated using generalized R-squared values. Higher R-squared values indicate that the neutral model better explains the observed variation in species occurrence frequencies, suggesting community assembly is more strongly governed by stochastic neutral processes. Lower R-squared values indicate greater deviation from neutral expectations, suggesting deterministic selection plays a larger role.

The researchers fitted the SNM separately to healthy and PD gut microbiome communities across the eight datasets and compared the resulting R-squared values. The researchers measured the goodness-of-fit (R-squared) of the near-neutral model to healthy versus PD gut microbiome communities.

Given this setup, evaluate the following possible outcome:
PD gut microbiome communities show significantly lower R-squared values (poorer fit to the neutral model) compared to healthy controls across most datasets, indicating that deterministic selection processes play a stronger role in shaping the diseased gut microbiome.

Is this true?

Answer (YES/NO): NO